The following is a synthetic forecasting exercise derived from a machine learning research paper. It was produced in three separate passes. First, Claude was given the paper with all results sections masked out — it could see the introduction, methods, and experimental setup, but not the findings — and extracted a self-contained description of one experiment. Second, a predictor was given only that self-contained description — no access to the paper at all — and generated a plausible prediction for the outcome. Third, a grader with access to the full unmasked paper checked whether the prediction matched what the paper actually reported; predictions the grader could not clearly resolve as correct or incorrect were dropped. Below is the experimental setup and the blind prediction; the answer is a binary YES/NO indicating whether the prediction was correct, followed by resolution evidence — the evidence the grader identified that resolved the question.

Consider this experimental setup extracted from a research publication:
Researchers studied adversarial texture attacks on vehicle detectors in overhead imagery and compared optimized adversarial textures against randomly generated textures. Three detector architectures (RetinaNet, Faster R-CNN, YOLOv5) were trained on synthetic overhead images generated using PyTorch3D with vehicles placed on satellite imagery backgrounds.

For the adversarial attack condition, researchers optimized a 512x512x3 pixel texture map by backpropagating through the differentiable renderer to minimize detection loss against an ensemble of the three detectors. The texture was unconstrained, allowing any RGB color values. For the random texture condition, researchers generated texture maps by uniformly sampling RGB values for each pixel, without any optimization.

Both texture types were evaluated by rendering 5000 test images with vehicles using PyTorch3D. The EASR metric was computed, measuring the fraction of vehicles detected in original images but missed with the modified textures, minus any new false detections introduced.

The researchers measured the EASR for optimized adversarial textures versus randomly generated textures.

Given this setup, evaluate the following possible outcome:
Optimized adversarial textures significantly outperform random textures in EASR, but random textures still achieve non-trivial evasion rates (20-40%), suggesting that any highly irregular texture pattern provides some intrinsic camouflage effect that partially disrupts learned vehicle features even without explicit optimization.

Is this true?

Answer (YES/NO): NO